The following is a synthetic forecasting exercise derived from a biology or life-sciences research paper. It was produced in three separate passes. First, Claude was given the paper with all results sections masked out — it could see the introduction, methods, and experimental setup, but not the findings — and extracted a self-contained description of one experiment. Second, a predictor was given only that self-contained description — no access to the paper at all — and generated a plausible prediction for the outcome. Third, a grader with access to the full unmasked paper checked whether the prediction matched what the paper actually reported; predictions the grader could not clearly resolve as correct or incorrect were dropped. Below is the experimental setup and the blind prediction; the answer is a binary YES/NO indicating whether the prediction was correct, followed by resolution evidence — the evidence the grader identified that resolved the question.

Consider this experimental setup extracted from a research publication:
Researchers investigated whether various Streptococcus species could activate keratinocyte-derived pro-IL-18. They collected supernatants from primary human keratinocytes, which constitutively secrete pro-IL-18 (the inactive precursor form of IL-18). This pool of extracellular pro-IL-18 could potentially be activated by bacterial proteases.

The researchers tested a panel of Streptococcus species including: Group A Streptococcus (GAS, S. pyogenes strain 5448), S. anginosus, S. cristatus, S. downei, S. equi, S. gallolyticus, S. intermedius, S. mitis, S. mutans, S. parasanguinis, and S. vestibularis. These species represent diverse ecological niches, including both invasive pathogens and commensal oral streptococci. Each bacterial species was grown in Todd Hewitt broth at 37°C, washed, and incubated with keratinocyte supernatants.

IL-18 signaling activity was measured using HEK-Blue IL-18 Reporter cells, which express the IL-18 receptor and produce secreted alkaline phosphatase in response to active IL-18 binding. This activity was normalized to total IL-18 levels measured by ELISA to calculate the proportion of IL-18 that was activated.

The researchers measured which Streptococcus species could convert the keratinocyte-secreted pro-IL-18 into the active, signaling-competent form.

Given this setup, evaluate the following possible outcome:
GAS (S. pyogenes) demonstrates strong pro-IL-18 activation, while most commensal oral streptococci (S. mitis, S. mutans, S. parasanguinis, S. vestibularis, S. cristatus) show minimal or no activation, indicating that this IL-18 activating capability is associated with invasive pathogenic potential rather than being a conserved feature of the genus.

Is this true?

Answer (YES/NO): NO